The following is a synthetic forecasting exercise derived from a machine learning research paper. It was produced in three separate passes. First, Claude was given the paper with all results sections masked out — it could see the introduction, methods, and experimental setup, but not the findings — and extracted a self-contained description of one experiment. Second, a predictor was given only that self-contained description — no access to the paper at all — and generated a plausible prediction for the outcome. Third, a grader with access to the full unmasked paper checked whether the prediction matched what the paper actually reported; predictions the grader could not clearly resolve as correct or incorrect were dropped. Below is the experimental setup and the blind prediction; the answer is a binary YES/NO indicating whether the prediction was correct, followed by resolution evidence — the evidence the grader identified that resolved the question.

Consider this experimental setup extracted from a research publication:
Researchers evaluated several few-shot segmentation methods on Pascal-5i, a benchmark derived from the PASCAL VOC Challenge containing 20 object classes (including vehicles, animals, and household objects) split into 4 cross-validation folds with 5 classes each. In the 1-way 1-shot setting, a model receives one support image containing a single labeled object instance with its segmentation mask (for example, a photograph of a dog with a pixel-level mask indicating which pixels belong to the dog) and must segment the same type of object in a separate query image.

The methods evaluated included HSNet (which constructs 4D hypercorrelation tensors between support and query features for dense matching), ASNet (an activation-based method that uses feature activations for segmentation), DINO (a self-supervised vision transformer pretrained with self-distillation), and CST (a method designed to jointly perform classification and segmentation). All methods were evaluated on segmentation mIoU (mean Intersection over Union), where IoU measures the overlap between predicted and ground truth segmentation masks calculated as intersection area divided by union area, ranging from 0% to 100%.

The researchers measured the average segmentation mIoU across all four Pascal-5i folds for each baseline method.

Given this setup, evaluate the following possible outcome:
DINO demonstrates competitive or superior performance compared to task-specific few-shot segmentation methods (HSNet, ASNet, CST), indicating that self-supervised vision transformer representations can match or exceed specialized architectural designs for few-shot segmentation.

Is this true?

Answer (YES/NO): NO